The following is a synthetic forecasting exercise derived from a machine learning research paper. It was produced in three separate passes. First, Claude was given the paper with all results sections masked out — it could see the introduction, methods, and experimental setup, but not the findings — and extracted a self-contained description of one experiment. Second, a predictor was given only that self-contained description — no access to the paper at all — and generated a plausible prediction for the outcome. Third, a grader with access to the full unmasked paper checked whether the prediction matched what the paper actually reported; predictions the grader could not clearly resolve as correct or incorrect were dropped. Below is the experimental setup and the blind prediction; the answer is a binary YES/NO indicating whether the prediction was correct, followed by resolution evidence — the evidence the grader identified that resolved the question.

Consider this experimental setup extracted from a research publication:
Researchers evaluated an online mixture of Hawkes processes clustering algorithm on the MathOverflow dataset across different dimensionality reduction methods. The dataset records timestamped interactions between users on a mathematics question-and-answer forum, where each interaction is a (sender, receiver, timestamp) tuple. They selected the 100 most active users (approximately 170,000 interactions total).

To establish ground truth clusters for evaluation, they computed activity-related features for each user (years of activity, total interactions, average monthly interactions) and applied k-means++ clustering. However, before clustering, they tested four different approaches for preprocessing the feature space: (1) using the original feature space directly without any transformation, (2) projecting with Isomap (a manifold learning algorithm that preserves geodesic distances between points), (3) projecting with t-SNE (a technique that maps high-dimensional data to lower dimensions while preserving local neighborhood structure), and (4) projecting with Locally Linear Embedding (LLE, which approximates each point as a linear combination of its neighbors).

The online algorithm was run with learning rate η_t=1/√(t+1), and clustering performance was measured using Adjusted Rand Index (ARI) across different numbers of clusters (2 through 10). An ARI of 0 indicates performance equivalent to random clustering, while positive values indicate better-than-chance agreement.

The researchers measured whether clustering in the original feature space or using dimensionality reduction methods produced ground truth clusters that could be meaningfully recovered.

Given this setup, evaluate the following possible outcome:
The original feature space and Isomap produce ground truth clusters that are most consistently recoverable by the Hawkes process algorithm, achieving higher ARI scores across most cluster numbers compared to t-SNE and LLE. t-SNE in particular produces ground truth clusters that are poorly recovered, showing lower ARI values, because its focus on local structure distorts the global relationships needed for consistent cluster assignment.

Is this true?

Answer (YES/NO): NO